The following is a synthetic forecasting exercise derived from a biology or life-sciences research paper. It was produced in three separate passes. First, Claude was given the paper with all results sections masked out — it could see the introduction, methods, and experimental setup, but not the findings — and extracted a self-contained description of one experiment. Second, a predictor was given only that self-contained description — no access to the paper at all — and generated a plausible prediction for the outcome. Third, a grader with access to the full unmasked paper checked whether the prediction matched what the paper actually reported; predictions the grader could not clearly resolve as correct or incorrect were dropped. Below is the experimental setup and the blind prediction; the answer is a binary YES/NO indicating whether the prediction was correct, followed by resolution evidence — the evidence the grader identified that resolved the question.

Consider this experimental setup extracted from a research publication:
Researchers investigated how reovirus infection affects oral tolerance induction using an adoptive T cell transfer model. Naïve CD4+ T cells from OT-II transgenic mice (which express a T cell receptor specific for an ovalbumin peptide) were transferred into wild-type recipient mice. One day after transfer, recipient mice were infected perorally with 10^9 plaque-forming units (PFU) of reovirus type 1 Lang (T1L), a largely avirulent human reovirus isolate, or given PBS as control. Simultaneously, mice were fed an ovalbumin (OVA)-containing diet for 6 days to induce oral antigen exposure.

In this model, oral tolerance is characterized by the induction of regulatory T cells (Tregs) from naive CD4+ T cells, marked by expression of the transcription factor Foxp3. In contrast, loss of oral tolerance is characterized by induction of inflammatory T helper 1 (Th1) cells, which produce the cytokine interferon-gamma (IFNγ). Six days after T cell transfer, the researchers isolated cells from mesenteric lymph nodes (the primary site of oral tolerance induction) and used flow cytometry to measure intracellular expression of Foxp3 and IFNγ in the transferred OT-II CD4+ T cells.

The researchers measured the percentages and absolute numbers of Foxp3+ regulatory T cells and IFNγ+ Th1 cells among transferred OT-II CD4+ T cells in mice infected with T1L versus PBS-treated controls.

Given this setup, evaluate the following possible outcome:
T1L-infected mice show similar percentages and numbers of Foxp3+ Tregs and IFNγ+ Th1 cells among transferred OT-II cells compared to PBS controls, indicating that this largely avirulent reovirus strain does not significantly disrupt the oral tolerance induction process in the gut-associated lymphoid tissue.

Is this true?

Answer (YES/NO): NO